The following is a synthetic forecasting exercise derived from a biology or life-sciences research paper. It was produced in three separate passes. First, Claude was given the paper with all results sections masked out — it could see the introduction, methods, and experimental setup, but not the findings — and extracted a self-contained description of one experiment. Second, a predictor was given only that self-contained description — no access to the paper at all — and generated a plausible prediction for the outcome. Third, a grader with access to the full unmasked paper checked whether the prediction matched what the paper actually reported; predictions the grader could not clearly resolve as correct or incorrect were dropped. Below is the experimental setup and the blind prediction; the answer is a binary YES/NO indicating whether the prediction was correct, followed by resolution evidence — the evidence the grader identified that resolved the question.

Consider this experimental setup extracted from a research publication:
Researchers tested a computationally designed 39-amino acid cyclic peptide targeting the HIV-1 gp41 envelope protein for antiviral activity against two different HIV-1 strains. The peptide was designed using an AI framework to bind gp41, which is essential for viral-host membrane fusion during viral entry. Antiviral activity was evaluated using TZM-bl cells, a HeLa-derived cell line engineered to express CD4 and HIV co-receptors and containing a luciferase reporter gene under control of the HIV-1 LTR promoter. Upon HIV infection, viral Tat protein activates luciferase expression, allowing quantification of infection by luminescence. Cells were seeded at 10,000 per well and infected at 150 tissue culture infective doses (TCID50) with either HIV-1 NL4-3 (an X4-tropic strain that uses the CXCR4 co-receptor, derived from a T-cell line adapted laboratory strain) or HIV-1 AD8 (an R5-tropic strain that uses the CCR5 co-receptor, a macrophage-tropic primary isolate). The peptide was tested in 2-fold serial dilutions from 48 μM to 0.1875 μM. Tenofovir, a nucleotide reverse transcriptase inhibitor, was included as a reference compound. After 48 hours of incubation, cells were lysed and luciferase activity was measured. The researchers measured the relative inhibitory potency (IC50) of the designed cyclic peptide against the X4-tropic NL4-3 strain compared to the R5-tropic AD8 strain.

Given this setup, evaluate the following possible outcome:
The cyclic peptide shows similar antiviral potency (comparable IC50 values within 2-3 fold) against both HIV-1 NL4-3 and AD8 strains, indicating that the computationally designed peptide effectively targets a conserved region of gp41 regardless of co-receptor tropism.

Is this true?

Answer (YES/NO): YES